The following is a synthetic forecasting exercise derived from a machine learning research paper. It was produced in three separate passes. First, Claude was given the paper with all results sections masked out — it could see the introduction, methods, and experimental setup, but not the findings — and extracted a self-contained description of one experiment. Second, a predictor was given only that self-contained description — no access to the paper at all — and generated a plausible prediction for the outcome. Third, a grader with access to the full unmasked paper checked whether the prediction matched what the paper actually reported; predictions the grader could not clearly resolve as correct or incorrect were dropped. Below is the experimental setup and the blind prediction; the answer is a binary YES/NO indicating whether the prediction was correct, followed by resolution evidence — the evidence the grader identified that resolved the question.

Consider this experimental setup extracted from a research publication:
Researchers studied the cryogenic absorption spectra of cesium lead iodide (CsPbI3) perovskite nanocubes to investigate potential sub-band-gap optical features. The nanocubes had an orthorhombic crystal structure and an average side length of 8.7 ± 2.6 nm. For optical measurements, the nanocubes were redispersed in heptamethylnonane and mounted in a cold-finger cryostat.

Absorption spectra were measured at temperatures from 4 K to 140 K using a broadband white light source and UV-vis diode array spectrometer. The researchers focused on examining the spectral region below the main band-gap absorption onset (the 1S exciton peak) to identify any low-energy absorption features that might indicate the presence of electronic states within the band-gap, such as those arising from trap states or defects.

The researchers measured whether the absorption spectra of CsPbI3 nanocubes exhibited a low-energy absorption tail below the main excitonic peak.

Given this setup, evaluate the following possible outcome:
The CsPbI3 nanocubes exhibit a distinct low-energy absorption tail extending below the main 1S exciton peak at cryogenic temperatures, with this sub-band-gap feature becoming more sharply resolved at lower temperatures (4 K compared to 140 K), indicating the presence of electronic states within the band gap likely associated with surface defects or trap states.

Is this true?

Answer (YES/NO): YES